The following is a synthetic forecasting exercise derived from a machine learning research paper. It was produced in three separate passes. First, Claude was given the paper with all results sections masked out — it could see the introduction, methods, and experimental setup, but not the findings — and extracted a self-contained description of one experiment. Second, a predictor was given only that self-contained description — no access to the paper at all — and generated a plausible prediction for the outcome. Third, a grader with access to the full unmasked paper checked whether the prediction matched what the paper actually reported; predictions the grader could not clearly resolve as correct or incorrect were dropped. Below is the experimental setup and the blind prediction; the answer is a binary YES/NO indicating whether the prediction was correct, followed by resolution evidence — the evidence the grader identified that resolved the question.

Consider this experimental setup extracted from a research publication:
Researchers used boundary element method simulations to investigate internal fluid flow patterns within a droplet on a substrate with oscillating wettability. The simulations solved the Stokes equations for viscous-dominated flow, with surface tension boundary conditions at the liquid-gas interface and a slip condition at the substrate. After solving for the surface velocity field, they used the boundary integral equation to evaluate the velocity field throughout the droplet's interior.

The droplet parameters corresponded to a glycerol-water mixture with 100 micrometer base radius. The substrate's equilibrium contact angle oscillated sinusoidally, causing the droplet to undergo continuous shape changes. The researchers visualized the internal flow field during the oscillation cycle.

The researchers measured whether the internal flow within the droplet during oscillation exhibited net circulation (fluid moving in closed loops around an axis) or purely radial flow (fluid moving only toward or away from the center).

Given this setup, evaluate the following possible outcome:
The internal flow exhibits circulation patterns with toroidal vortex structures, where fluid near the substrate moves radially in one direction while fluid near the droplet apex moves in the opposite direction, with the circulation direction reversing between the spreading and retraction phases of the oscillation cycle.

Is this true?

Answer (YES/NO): NO